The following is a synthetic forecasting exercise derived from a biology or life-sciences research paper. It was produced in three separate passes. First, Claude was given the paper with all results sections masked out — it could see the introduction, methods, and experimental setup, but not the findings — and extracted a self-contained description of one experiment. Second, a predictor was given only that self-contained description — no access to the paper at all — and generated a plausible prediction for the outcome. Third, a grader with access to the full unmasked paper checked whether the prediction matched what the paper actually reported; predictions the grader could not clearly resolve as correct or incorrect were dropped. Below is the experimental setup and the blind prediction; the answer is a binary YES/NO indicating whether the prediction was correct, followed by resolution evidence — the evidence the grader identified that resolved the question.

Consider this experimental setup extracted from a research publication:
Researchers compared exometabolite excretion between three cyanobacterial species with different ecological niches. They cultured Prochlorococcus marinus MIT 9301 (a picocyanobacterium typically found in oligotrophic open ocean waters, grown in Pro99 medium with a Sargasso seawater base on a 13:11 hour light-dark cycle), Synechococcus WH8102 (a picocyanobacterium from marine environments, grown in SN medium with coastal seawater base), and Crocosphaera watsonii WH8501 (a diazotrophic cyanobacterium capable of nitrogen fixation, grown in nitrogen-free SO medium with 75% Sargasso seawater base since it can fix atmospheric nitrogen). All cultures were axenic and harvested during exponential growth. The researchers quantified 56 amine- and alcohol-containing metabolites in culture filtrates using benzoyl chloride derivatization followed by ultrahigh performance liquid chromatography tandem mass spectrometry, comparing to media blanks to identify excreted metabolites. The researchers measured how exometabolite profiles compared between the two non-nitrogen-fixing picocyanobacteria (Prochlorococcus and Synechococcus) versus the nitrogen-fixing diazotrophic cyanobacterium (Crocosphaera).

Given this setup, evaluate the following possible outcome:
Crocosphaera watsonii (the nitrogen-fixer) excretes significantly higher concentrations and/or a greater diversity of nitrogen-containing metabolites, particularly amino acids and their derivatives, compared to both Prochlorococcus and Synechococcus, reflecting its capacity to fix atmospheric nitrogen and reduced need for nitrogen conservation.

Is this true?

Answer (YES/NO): NO